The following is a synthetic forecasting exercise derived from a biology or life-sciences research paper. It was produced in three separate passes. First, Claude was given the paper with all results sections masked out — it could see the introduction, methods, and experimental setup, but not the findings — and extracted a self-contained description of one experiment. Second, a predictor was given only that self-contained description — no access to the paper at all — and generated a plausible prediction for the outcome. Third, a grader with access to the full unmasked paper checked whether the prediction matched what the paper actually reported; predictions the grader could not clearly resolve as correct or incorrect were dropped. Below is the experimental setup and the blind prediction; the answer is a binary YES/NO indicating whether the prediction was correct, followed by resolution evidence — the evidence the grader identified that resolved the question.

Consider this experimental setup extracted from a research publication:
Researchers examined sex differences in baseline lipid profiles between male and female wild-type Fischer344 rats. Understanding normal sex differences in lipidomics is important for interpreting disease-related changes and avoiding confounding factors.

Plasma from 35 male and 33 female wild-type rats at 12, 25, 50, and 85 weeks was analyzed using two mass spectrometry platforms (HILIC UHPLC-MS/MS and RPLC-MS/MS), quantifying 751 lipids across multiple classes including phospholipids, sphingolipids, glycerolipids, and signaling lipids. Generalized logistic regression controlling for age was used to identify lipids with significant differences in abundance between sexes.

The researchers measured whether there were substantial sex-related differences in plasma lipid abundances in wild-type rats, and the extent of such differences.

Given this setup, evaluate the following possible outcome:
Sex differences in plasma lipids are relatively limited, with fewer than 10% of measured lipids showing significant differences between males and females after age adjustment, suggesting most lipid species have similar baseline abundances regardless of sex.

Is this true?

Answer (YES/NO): YES